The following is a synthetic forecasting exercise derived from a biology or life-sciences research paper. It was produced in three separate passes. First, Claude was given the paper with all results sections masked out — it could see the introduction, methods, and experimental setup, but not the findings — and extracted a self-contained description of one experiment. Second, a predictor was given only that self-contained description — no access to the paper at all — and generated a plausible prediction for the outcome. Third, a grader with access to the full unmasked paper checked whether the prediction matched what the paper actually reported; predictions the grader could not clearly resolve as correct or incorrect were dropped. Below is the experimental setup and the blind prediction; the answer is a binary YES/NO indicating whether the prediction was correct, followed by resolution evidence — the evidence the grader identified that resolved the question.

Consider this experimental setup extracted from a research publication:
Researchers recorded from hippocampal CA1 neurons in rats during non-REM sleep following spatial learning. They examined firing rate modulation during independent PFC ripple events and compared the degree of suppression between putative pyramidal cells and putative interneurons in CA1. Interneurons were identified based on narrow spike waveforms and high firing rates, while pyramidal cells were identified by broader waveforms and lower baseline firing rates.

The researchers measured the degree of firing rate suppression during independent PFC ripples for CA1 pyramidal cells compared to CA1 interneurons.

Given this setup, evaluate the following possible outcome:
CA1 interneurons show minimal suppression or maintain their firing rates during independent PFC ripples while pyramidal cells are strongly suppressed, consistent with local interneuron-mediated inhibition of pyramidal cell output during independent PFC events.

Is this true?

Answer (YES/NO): NO